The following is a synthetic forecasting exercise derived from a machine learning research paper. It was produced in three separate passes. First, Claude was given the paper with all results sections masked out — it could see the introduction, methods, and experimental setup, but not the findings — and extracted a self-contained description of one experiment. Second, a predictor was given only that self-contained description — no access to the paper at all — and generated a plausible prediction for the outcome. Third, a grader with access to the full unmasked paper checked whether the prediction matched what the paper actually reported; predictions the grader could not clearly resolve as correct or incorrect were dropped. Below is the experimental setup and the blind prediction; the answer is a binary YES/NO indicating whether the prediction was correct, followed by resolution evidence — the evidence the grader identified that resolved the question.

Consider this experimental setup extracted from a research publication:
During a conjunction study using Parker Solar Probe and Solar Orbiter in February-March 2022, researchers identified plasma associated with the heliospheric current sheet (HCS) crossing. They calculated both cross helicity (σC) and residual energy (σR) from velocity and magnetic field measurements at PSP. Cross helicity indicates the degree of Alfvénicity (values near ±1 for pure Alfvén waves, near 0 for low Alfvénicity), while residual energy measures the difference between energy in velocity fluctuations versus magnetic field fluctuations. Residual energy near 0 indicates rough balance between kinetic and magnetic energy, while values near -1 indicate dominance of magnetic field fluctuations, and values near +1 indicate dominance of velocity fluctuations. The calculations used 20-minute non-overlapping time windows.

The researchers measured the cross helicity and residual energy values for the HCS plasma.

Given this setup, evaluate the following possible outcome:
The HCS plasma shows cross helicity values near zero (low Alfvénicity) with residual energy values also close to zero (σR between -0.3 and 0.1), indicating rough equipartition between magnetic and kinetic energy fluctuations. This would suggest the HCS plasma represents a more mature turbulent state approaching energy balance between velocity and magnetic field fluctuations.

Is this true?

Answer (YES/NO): NO